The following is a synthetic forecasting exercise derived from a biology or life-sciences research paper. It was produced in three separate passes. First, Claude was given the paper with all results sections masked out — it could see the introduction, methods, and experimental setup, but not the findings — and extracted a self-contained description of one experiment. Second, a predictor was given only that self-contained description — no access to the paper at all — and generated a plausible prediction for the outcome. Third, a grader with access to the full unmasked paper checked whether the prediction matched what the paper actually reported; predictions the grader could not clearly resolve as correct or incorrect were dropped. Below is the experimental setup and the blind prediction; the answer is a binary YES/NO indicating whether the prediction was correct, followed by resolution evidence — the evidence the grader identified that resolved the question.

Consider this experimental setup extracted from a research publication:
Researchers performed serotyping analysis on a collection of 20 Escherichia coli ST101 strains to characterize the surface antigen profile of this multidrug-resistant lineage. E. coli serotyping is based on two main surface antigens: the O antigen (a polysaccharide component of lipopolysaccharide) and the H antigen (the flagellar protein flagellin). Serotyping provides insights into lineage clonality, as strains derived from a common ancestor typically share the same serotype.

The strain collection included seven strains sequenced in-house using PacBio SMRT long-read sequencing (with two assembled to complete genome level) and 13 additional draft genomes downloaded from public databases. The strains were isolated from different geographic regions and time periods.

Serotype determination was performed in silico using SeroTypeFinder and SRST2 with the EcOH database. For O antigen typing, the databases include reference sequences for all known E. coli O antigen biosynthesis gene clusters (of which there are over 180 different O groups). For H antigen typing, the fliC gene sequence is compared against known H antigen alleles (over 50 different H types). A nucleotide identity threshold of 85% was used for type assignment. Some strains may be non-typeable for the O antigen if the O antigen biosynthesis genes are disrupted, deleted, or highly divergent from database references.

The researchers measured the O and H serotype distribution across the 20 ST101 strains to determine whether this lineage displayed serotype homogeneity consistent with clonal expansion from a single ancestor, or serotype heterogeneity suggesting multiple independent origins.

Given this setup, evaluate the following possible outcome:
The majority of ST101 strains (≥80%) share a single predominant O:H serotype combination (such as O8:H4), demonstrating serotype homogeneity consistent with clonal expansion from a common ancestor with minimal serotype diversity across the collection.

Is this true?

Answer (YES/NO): NO